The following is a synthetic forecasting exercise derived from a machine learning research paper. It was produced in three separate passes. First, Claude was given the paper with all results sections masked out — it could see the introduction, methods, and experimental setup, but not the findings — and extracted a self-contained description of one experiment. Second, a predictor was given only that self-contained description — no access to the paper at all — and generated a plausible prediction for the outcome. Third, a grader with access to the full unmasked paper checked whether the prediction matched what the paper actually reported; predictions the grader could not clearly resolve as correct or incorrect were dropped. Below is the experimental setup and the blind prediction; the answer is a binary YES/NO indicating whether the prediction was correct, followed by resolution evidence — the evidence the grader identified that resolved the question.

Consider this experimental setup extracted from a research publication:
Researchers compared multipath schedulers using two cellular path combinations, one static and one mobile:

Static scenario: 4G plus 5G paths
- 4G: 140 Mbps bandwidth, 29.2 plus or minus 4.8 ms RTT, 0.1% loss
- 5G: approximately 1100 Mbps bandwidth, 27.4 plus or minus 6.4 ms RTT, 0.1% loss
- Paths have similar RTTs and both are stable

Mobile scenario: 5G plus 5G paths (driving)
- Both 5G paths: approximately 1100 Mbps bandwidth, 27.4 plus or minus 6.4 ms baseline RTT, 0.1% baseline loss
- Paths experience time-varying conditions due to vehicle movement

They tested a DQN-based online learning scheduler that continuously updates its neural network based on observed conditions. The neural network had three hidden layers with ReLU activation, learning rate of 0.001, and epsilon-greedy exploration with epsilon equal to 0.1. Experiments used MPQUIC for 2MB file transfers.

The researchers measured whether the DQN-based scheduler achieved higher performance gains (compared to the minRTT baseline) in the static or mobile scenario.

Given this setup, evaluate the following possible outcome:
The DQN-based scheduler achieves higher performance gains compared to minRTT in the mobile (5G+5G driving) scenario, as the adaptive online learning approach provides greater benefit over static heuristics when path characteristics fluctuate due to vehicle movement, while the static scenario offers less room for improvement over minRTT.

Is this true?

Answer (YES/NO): NO